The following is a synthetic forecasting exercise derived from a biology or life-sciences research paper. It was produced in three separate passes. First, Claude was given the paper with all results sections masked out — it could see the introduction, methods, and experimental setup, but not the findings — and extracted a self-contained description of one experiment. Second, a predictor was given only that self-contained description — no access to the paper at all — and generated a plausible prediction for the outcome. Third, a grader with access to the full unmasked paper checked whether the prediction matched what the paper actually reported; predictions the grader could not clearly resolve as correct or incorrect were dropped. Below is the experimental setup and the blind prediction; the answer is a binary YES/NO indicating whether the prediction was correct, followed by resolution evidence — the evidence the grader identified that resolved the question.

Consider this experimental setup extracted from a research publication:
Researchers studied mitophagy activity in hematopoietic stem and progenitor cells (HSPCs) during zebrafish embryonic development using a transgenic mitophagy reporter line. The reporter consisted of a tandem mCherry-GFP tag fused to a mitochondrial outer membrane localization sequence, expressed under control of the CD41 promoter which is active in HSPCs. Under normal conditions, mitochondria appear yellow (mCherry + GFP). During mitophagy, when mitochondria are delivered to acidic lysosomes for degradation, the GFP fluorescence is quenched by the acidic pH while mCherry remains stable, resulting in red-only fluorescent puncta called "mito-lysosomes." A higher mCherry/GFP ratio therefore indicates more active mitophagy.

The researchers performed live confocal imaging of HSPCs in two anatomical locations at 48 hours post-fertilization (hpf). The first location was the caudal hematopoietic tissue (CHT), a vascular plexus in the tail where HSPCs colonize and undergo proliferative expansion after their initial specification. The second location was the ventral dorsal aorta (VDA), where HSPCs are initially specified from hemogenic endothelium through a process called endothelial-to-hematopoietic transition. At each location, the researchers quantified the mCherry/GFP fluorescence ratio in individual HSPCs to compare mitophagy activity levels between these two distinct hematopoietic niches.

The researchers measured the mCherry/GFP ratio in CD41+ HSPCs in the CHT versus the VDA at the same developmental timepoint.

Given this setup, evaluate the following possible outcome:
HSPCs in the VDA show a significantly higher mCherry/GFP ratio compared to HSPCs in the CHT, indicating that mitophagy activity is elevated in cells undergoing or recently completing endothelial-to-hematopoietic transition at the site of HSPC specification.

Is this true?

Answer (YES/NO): NO